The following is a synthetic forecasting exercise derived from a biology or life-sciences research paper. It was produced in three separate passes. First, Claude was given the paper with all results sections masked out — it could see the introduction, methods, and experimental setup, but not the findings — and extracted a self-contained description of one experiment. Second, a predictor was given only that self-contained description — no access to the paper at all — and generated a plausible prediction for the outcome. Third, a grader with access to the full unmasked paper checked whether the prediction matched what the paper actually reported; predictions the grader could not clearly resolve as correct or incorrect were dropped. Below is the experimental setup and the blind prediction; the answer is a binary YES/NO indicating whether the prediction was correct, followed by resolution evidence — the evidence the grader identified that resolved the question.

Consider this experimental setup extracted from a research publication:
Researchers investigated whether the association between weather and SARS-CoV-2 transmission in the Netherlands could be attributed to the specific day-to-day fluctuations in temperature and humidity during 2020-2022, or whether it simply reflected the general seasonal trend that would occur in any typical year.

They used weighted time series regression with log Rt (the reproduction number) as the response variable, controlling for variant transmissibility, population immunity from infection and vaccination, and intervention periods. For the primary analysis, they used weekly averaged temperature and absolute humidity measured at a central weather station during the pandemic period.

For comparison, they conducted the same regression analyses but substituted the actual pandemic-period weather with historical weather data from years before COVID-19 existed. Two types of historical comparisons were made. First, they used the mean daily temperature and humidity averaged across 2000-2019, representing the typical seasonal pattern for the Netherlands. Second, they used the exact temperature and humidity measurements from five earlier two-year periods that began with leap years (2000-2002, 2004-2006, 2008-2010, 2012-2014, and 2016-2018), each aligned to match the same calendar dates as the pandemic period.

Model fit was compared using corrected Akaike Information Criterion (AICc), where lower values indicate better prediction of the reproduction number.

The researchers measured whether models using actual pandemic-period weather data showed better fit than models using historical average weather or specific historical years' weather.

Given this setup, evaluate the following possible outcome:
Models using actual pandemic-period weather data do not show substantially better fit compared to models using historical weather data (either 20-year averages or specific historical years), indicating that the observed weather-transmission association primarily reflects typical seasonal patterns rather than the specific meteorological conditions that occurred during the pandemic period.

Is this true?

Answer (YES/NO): NO